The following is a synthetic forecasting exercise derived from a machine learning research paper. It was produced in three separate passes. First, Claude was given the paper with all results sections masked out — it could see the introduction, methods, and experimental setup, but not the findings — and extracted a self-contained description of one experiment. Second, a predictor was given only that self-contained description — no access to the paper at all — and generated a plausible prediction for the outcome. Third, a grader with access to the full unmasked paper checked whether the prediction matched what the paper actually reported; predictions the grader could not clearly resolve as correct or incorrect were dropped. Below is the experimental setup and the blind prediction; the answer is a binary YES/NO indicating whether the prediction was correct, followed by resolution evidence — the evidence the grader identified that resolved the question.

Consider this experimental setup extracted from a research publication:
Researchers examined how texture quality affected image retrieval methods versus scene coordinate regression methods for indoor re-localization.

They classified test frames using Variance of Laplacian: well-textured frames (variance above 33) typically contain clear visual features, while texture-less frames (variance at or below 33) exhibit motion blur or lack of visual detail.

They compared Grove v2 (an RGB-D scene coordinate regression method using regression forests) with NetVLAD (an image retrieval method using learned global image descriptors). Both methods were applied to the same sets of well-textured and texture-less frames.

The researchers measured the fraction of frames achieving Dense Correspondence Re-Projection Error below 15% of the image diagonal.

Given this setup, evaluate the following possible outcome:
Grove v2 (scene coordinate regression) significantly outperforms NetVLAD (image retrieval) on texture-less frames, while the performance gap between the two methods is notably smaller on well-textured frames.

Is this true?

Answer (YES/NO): NO